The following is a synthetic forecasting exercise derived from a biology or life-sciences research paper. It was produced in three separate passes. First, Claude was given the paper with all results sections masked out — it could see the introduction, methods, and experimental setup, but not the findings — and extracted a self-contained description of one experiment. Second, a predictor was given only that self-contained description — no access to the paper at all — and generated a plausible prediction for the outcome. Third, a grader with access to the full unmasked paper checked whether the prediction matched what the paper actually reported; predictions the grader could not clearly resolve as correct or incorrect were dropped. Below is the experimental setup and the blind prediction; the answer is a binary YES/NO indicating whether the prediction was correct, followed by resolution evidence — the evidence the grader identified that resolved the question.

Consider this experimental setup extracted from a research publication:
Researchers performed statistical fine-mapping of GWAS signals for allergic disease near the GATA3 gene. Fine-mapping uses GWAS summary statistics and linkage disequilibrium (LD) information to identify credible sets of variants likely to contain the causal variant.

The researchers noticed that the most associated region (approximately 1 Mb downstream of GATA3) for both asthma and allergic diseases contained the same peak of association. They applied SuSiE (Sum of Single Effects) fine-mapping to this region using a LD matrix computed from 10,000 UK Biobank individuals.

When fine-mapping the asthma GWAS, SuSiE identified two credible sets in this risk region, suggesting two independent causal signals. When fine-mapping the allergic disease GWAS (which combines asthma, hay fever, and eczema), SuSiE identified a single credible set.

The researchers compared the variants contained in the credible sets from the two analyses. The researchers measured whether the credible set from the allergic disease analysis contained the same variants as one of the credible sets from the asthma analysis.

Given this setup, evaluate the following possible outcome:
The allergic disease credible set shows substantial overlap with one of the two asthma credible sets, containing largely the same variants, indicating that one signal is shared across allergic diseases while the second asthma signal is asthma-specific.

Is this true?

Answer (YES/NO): YES